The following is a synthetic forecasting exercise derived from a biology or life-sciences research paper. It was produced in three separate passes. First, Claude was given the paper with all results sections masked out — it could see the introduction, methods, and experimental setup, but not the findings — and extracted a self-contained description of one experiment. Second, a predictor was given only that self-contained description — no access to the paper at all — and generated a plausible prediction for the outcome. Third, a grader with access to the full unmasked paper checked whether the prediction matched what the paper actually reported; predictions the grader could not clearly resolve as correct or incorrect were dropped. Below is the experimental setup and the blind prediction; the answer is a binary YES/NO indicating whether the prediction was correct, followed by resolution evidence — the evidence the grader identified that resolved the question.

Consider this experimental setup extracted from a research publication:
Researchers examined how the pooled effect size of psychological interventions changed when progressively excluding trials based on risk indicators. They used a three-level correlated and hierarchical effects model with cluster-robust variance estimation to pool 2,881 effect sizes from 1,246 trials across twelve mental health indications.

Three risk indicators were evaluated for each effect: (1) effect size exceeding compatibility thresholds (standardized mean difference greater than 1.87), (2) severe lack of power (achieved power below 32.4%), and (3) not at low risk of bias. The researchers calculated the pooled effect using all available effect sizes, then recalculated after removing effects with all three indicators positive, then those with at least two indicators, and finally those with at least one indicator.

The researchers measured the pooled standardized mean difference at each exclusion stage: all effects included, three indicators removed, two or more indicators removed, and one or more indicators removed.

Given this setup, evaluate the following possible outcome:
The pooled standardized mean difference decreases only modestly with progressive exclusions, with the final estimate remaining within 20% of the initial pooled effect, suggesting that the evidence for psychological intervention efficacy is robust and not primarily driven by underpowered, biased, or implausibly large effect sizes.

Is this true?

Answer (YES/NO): NO